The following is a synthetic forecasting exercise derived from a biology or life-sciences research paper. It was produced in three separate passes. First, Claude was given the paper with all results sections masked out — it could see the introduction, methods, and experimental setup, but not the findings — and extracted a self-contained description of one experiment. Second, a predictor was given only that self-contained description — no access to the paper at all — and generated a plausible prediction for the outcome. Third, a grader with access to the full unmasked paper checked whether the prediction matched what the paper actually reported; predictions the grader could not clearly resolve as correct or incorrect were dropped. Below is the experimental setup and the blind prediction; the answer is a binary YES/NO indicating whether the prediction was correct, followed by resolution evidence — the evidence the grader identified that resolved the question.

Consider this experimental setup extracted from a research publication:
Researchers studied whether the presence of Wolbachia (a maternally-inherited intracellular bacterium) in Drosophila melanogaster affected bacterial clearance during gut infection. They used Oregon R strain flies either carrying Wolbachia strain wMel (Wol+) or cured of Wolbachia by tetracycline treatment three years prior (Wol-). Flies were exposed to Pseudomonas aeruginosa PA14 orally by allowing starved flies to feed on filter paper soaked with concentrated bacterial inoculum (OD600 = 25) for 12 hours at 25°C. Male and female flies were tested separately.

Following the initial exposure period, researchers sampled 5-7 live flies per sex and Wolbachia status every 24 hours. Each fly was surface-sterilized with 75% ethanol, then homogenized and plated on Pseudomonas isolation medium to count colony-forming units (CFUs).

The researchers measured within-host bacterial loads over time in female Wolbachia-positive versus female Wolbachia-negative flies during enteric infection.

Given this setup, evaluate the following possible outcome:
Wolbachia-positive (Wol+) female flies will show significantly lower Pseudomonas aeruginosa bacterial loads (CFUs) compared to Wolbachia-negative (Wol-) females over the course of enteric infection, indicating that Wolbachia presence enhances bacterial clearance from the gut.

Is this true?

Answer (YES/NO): NO